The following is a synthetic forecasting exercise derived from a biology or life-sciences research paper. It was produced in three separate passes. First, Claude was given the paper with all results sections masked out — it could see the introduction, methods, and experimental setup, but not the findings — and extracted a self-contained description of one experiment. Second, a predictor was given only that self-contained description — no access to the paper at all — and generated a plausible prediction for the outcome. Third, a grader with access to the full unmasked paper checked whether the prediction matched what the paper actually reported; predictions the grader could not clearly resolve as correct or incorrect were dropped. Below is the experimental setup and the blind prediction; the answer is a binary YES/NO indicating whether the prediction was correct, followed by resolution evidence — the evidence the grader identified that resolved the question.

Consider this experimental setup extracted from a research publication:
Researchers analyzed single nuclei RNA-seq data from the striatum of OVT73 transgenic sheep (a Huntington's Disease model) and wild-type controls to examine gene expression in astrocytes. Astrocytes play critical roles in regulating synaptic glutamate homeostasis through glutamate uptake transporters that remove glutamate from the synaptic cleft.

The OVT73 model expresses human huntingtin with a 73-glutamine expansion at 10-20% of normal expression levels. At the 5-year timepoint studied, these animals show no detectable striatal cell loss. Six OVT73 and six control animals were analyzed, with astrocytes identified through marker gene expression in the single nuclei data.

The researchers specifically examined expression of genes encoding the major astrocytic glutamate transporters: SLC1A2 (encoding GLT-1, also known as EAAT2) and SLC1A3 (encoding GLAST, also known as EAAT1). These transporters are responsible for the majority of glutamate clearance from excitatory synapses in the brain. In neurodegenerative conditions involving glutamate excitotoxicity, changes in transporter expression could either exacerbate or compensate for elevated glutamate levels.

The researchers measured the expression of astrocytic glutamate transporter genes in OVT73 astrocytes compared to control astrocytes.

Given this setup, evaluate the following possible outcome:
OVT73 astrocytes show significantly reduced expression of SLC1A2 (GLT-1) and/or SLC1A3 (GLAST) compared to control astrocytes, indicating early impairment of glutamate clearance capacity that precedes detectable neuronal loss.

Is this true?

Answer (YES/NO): NO